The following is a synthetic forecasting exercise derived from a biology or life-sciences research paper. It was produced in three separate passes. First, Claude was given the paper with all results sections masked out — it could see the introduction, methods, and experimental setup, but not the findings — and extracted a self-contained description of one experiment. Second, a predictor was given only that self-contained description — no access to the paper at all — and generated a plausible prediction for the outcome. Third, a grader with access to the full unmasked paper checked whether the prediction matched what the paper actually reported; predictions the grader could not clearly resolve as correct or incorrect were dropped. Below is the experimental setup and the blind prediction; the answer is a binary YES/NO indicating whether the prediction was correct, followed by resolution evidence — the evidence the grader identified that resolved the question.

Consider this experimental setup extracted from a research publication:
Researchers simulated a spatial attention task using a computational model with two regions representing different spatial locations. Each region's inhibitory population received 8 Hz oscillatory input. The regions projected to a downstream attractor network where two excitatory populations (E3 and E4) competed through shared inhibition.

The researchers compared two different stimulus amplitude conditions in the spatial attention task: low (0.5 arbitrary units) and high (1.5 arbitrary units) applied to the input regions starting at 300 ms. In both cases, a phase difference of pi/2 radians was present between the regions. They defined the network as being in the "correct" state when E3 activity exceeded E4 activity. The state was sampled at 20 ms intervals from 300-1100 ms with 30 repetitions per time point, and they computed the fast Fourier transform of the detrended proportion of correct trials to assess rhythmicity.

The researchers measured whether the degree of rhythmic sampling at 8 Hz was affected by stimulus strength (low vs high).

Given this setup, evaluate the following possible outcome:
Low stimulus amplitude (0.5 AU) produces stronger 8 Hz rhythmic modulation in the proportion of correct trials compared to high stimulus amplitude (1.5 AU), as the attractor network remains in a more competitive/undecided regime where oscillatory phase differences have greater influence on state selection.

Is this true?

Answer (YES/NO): YES